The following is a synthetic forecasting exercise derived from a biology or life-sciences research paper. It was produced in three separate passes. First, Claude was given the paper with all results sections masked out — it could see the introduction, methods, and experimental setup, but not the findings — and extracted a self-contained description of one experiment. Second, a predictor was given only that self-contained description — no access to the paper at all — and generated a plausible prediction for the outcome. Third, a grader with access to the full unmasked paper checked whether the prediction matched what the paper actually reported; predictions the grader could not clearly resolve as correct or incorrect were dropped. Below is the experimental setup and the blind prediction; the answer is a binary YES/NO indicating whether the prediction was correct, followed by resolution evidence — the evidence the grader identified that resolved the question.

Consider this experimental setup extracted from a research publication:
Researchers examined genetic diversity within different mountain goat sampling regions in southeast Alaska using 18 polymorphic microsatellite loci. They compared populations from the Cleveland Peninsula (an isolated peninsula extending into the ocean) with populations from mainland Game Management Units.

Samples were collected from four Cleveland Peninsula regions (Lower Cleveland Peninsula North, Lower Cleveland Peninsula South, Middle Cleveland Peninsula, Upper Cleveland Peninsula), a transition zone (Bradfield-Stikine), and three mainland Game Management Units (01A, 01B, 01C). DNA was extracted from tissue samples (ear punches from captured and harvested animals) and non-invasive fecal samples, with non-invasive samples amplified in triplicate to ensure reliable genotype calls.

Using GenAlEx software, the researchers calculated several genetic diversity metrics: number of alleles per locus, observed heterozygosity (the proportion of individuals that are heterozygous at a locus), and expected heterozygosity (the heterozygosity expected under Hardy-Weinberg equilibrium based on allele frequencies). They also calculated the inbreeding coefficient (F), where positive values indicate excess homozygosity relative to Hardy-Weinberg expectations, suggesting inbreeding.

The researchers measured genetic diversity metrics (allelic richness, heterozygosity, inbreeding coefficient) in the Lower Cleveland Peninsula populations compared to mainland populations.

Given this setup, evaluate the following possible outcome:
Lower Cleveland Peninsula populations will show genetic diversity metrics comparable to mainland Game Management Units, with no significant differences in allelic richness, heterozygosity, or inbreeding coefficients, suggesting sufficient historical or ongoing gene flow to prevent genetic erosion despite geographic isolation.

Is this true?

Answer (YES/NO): NO